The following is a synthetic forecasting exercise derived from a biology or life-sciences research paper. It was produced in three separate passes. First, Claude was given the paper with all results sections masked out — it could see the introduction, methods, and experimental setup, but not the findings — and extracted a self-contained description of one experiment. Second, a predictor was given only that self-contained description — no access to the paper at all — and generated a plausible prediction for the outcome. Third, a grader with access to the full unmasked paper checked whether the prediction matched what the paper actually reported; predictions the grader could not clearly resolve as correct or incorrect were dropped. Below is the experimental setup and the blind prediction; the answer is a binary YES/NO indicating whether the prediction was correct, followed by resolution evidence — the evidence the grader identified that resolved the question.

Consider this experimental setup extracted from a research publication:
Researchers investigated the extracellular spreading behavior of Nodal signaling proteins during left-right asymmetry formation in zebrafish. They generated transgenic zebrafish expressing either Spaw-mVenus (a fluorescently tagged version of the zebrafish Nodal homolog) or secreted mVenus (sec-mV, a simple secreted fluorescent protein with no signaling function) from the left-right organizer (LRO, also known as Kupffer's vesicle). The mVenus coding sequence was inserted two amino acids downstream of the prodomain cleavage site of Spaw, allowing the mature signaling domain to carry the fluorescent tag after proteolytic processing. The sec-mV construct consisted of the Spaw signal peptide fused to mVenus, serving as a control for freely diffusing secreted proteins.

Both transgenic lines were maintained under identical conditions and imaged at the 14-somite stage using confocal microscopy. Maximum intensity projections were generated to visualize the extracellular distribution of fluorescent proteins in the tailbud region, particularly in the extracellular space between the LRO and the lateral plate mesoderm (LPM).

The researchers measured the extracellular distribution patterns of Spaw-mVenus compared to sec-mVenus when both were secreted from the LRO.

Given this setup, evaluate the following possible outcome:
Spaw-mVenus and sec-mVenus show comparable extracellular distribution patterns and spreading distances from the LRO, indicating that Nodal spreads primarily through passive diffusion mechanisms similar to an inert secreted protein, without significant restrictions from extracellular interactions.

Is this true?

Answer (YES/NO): YES